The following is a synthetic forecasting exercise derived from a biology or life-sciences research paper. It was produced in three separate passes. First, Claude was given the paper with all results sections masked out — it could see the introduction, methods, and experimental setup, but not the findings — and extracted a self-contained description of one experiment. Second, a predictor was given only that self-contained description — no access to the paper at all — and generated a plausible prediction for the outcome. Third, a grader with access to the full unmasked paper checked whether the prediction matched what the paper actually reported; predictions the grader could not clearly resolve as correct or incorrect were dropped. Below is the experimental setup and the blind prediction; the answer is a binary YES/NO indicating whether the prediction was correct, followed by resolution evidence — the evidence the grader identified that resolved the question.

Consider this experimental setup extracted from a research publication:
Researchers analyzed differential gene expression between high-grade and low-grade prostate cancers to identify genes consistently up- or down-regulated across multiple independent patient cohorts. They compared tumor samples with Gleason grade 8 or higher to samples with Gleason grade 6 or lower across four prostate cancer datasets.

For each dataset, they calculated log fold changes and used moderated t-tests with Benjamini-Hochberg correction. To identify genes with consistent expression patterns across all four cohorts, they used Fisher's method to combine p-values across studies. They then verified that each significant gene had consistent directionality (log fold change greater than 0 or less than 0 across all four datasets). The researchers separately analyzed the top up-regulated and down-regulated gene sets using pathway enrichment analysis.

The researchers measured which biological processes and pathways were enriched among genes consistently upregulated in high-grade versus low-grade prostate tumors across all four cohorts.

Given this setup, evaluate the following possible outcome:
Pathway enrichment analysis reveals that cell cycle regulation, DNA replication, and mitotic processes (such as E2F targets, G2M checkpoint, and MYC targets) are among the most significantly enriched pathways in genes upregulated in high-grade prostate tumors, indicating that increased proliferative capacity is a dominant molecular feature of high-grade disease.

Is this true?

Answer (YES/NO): YES